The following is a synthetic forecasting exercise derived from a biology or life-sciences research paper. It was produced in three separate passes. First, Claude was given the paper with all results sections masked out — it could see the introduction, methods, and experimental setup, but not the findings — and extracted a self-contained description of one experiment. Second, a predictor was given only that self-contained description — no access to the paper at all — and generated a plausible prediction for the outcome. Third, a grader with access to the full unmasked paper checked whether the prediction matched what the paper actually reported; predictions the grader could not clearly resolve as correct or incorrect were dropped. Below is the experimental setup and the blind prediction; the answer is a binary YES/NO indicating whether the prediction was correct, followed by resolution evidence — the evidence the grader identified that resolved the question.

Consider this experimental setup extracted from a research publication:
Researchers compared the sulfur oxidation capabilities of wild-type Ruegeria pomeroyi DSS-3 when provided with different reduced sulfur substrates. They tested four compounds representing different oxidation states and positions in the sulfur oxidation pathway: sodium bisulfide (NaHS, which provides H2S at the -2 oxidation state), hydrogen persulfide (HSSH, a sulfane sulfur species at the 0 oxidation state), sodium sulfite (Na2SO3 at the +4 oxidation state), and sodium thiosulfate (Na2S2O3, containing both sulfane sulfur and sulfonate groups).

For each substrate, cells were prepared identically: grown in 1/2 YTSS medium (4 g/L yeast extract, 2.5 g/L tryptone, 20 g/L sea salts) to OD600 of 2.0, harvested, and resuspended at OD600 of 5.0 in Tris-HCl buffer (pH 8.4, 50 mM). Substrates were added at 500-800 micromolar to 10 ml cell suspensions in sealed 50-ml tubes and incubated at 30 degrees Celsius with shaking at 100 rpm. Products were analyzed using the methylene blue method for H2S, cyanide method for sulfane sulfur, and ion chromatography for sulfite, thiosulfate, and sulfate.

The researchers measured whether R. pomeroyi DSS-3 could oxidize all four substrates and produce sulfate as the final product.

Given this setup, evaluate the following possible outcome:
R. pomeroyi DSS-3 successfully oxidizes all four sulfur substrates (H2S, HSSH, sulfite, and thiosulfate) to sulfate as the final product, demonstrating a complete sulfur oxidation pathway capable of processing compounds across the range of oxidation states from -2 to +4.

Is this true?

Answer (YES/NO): YES